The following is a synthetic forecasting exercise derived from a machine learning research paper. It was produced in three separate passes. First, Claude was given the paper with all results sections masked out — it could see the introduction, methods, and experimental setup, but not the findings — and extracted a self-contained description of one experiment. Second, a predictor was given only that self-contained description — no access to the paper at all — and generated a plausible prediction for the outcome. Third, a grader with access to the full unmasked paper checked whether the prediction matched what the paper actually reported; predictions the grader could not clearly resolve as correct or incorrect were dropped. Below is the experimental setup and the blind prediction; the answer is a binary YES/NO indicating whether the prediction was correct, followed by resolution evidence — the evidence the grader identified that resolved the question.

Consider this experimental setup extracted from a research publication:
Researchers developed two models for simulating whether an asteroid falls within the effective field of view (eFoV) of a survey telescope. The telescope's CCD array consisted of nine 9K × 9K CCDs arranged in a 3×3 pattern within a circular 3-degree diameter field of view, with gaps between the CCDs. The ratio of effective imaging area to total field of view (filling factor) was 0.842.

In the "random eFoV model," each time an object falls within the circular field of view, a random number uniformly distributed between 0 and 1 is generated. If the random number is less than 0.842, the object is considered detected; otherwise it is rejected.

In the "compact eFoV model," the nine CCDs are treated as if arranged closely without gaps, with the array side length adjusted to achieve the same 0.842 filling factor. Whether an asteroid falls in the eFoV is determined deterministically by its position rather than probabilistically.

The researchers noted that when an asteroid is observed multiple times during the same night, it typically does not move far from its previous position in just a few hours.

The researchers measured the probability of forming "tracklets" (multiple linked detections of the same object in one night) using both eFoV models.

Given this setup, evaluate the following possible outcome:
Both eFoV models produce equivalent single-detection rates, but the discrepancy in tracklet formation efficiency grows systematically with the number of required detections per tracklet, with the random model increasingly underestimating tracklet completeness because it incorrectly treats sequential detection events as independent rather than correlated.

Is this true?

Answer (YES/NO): NO